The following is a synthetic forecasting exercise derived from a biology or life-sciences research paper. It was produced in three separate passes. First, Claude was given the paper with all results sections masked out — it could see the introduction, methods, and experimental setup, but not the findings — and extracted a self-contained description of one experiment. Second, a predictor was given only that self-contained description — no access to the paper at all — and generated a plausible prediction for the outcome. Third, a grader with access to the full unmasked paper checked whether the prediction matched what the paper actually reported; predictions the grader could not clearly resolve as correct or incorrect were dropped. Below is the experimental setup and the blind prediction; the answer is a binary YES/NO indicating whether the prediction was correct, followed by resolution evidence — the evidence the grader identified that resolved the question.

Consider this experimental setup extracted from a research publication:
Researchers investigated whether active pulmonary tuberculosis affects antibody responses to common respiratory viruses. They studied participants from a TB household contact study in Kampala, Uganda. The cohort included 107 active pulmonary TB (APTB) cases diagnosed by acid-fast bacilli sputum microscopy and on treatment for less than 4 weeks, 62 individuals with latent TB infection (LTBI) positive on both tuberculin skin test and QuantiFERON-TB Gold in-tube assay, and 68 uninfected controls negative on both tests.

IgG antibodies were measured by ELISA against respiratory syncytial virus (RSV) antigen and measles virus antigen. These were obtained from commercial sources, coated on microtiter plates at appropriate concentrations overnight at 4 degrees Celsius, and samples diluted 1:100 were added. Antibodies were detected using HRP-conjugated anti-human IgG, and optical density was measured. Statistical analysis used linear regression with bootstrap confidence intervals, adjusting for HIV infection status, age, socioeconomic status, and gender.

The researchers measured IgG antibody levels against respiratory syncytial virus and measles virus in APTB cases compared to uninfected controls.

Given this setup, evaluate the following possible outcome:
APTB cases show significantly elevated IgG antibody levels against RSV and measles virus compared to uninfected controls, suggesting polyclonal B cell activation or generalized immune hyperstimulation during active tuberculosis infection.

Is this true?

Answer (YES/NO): YES